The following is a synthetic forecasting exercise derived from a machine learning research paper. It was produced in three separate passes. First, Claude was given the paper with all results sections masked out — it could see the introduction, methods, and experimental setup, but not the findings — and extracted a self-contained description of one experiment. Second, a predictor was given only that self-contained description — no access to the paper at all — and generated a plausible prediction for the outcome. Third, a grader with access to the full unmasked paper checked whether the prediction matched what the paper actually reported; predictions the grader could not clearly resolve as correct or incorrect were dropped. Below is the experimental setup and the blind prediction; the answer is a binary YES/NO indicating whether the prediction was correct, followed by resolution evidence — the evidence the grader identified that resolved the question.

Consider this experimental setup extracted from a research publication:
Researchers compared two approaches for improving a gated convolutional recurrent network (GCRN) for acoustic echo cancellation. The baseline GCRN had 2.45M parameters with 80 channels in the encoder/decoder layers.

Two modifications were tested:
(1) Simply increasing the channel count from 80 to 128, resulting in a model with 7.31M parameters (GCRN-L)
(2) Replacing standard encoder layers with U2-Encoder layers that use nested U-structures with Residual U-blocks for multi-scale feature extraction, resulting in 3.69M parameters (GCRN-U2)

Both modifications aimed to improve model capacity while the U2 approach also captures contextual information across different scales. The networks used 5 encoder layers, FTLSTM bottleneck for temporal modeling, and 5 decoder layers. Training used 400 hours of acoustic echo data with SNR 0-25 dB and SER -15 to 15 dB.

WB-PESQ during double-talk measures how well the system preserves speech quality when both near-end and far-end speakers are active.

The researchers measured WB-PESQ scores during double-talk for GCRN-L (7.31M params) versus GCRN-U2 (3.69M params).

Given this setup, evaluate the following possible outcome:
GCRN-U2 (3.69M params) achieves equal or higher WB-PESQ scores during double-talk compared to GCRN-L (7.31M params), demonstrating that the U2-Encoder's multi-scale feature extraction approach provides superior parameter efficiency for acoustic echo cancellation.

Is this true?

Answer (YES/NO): YES